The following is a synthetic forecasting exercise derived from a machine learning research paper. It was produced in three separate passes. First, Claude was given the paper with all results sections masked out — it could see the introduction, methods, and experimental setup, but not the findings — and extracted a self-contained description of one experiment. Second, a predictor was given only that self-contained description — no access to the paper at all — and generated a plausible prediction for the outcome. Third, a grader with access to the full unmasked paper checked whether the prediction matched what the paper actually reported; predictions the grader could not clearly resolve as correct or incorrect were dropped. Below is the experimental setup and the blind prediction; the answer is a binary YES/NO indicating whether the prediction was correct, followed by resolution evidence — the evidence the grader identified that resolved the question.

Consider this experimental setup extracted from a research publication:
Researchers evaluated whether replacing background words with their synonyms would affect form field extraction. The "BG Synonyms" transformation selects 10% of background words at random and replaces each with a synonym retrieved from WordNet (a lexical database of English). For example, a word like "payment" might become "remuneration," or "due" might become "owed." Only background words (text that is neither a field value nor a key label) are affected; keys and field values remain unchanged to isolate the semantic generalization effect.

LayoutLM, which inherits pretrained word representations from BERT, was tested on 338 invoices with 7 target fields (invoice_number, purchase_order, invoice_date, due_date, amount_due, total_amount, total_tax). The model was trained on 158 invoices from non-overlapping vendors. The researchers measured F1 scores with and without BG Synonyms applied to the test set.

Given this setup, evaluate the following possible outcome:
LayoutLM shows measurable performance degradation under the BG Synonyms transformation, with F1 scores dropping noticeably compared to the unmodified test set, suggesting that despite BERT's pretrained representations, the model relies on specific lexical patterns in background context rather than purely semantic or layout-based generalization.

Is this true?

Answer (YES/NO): NO